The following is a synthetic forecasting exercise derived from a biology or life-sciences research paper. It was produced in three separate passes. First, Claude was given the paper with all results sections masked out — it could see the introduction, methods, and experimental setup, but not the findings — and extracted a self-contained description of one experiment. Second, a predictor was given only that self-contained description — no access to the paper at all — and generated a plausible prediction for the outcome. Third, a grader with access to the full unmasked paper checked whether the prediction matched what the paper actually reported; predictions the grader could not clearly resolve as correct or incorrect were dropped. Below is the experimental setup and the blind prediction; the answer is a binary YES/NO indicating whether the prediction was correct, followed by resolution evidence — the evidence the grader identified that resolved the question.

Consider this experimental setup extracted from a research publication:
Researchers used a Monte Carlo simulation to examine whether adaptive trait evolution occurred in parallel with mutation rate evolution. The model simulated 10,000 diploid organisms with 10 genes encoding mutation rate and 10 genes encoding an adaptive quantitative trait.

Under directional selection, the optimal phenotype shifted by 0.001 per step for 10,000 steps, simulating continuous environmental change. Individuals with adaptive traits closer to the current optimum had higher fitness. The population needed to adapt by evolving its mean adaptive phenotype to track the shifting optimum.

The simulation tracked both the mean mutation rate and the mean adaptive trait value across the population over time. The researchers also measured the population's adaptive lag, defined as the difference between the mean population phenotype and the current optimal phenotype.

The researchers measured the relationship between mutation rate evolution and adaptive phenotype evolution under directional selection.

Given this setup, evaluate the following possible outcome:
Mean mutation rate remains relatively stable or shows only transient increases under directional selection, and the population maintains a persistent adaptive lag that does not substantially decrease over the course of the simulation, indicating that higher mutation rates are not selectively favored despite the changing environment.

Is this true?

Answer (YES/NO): NO